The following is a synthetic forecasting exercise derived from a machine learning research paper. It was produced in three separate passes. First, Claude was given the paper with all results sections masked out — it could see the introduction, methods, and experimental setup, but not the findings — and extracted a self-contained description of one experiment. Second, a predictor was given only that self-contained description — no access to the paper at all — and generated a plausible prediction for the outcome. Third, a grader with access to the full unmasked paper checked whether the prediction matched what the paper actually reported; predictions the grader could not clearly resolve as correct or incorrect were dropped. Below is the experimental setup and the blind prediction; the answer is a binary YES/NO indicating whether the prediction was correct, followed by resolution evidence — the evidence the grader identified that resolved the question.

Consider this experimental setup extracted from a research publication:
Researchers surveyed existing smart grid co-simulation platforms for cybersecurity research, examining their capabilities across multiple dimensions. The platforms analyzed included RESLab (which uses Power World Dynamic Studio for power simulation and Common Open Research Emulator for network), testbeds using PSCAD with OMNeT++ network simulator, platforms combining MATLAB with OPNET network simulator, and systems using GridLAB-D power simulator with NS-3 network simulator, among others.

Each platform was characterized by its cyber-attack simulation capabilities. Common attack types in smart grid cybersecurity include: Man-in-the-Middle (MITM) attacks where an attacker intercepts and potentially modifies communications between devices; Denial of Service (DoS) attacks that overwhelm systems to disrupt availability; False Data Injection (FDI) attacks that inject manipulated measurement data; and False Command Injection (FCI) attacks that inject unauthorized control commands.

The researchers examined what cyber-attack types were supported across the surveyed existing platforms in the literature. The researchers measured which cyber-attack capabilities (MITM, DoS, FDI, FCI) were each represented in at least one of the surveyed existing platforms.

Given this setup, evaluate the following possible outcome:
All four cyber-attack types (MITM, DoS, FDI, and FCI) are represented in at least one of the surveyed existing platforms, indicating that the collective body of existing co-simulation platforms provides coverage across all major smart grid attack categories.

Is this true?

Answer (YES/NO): YES